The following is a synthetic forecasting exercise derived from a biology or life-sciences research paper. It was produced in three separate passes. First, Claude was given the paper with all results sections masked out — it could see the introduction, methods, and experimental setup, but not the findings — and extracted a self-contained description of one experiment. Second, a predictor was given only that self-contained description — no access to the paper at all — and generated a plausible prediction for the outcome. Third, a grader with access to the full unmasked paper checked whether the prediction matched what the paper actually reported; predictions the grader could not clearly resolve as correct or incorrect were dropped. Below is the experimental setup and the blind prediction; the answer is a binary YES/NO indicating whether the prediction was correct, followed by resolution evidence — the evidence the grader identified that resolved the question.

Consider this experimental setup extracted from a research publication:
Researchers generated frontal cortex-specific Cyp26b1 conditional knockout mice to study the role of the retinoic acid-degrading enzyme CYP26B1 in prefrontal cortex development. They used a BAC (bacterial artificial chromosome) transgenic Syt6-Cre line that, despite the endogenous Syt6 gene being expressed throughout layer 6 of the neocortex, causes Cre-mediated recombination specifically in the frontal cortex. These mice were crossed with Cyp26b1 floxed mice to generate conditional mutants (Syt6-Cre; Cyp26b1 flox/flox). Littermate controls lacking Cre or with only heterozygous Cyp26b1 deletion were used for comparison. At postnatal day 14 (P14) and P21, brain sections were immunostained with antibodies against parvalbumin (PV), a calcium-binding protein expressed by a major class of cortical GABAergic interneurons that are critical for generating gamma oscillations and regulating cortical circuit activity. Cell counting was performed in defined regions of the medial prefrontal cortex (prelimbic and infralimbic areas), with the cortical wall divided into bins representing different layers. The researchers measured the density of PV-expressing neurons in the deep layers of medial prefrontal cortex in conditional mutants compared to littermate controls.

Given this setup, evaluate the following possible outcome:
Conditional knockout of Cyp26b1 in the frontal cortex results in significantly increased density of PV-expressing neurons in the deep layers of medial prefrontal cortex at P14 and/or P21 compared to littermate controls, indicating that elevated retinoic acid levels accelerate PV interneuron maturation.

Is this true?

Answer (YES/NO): YES